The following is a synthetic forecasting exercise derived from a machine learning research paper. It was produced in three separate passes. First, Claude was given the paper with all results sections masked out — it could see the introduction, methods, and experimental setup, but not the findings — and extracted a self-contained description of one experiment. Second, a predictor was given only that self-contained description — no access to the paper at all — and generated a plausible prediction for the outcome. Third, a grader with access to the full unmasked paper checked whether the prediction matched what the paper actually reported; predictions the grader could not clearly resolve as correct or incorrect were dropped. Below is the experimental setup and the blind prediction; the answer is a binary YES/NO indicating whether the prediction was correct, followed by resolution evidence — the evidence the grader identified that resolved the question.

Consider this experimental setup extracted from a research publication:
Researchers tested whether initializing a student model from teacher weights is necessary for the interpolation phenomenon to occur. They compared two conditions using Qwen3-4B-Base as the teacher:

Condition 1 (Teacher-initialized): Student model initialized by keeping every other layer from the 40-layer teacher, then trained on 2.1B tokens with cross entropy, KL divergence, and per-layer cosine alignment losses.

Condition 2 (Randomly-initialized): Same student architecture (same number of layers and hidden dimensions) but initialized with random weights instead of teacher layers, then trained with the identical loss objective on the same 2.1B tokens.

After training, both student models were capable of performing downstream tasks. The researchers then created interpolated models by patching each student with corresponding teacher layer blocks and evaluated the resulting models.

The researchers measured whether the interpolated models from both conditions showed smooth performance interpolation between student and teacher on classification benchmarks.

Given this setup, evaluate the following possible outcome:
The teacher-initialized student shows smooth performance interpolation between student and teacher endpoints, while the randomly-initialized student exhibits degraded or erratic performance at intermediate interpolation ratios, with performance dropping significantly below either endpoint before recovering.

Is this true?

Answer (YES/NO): NO